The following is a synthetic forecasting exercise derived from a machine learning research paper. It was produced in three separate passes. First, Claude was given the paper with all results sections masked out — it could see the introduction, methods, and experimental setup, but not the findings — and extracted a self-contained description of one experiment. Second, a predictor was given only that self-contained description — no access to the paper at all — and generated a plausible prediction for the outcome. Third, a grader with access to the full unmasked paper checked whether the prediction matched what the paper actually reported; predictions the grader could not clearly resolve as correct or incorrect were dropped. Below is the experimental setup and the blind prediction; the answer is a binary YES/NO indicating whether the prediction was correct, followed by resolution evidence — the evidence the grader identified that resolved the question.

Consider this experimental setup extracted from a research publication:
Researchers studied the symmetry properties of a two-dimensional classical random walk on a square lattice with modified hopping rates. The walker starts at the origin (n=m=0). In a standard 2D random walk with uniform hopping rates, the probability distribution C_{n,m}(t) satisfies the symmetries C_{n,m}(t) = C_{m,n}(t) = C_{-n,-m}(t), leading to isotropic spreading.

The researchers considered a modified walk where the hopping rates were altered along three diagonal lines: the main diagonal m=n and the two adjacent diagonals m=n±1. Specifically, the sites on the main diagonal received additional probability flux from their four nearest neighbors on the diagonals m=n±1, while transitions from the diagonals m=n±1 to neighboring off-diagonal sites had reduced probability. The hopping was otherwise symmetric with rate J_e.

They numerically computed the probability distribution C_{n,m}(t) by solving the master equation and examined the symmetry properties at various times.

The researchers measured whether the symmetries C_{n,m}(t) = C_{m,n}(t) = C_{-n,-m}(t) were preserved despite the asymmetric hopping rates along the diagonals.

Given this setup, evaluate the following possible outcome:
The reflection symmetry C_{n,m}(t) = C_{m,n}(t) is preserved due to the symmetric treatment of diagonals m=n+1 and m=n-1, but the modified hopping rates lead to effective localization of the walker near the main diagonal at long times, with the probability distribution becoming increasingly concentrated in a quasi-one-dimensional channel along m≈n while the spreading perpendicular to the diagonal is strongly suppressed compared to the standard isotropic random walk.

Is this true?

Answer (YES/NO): NO